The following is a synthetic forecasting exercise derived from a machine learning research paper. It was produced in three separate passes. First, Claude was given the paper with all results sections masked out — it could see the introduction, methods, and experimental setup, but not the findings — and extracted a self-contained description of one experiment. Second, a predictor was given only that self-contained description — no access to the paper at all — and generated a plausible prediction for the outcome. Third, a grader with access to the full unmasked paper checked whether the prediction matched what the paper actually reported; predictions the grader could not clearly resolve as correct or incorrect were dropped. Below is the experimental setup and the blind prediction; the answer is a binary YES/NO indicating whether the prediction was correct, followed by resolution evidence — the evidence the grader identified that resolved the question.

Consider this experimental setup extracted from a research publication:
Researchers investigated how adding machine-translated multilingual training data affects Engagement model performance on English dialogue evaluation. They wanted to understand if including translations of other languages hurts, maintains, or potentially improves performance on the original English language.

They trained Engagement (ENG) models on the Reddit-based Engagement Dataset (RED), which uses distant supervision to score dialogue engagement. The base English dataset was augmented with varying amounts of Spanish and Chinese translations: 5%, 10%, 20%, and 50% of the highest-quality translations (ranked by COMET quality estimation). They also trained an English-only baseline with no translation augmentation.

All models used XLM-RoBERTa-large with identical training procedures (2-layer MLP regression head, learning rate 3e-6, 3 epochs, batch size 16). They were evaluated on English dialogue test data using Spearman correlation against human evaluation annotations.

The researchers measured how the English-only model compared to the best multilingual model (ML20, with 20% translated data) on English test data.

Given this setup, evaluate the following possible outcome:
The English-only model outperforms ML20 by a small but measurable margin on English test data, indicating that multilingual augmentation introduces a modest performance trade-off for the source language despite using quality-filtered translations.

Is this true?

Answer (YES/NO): NO